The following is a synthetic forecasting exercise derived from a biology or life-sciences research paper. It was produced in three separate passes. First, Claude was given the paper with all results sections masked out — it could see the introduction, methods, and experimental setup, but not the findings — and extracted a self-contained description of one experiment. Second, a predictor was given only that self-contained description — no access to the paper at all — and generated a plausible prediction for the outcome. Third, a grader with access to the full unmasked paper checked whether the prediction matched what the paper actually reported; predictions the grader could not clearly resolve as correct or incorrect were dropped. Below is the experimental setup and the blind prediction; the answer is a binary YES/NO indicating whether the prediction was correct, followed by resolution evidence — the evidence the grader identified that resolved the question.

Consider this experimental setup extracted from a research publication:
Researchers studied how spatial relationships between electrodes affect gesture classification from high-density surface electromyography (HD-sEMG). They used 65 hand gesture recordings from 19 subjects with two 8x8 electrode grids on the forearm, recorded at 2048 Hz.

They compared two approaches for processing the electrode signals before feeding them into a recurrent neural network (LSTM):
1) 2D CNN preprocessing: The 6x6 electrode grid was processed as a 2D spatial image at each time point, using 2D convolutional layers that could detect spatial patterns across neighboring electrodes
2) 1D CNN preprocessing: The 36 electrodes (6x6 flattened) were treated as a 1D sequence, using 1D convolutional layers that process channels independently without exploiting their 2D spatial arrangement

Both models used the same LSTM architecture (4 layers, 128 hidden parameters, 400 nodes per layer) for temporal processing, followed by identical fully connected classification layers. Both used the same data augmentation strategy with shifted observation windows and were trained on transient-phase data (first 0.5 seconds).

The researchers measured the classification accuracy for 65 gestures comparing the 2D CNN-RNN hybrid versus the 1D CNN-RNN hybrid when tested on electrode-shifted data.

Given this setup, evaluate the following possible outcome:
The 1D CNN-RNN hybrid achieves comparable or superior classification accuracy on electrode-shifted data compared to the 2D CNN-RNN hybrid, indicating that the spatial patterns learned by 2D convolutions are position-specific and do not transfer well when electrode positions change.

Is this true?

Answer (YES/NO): YES